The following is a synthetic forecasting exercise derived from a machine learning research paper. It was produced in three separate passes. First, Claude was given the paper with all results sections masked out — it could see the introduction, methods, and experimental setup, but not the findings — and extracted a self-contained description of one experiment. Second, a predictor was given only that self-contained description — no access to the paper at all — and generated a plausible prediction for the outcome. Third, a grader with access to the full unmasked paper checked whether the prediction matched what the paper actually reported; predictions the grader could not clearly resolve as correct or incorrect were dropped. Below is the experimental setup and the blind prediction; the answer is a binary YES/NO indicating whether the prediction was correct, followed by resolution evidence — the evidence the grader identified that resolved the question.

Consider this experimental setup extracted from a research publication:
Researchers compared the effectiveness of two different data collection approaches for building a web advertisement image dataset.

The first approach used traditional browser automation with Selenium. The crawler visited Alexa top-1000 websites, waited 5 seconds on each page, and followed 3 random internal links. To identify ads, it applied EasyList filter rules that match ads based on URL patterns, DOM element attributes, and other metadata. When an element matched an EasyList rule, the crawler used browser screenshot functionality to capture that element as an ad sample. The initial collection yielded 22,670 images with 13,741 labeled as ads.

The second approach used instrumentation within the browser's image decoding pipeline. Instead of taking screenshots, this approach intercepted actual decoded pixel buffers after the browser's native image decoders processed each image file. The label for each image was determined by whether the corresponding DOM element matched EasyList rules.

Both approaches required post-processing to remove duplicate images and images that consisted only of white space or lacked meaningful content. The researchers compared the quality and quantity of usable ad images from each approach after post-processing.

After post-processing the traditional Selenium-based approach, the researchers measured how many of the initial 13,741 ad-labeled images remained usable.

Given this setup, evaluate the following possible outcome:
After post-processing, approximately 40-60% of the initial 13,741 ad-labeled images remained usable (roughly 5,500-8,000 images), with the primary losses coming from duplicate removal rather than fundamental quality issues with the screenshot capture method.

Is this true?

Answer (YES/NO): NO